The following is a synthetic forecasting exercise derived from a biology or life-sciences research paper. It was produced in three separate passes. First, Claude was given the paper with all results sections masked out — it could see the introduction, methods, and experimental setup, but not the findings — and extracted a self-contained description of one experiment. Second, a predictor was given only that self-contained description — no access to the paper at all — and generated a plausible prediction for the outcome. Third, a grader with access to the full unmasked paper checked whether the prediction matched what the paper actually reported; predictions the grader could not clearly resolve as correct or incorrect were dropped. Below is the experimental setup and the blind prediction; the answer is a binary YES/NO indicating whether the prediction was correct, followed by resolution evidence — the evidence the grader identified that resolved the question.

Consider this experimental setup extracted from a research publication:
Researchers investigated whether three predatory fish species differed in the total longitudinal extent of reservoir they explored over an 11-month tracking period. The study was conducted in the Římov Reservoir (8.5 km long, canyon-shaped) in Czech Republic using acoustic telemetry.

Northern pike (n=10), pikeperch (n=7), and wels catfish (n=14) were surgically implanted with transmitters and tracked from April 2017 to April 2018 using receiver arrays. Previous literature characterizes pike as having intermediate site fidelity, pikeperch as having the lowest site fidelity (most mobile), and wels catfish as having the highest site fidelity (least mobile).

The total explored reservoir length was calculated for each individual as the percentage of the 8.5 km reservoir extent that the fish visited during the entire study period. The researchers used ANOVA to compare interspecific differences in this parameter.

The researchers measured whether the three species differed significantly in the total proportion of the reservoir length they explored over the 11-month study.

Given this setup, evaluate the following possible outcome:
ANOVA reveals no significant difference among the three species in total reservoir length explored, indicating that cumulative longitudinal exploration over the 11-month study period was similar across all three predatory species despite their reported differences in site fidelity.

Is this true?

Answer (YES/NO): YES